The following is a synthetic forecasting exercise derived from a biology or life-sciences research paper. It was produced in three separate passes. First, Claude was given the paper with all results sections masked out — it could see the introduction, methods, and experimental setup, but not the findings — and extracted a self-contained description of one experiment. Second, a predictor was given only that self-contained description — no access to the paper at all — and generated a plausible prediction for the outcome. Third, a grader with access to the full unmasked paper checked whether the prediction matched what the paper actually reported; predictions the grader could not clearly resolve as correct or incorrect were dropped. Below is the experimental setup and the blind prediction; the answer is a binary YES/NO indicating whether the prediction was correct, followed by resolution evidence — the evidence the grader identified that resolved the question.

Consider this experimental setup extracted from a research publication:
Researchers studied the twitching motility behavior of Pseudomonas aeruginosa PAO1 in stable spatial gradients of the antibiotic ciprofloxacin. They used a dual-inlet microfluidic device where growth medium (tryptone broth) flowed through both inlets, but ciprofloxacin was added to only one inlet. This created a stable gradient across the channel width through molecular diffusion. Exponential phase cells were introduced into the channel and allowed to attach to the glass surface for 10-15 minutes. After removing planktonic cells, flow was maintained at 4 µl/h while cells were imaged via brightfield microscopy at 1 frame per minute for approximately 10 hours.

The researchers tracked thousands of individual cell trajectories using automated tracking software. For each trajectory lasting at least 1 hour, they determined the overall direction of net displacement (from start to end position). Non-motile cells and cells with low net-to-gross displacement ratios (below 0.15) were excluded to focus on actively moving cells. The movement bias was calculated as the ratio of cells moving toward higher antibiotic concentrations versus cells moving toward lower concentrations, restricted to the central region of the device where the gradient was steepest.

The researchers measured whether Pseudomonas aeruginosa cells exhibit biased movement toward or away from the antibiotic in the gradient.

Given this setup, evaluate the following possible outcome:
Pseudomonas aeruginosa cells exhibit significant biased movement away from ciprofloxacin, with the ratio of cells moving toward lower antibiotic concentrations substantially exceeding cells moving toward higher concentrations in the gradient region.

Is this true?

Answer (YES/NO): NO